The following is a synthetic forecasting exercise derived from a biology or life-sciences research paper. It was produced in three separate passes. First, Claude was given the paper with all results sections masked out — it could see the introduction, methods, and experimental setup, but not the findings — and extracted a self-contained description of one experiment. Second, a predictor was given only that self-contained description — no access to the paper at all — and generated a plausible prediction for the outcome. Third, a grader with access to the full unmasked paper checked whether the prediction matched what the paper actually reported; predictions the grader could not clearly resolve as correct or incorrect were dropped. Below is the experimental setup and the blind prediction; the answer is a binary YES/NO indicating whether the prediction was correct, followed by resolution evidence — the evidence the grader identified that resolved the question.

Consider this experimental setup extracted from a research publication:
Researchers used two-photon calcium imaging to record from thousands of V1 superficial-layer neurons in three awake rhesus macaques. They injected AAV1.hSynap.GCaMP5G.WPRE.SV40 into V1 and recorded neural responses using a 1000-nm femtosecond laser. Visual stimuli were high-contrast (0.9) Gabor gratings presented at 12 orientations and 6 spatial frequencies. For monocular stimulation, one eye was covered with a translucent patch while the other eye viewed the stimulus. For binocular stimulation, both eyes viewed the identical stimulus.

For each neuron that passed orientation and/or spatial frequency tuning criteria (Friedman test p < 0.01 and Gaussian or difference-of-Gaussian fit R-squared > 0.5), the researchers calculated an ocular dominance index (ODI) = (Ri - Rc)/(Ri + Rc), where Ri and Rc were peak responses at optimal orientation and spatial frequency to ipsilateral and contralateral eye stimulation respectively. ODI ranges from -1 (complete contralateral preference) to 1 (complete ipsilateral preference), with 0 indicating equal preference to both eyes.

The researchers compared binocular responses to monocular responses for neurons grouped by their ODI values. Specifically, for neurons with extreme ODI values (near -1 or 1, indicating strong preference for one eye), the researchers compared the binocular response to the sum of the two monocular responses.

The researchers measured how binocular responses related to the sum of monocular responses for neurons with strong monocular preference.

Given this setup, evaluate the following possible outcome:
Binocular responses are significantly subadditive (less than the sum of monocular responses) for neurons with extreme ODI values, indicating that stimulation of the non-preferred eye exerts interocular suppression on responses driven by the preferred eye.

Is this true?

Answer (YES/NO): YES